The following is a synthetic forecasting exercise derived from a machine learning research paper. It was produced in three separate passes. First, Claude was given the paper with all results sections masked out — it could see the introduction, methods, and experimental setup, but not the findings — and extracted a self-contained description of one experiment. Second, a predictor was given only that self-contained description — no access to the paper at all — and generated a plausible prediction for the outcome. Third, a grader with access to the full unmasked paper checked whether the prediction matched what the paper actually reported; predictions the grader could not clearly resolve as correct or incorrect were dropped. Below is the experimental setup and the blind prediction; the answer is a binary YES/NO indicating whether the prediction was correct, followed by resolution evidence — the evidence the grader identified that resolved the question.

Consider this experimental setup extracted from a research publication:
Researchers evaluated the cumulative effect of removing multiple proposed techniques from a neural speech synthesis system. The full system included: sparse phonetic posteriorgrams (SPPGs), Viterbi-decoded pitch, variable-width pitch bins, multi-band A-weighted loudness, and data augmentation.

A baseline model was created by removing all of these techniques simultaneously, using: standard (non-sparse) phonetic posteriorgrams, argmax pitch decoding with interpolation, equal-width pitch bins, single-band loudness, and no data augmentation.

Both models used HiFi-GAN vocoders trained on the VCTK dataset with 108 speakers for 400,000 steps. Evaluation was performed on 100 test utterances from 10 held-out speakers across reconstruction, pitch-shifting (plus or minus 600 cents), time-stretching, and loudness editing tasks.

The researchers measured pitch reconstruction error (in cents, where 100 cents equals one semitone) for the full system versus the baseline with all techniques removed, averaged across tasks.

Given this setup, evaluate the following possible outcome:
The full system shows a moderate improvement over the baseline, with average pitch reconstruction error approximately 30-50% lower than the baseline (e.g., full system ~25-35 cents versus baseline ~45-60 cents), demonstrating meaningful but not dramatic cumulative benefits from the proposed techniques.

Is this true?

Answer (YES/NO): NO